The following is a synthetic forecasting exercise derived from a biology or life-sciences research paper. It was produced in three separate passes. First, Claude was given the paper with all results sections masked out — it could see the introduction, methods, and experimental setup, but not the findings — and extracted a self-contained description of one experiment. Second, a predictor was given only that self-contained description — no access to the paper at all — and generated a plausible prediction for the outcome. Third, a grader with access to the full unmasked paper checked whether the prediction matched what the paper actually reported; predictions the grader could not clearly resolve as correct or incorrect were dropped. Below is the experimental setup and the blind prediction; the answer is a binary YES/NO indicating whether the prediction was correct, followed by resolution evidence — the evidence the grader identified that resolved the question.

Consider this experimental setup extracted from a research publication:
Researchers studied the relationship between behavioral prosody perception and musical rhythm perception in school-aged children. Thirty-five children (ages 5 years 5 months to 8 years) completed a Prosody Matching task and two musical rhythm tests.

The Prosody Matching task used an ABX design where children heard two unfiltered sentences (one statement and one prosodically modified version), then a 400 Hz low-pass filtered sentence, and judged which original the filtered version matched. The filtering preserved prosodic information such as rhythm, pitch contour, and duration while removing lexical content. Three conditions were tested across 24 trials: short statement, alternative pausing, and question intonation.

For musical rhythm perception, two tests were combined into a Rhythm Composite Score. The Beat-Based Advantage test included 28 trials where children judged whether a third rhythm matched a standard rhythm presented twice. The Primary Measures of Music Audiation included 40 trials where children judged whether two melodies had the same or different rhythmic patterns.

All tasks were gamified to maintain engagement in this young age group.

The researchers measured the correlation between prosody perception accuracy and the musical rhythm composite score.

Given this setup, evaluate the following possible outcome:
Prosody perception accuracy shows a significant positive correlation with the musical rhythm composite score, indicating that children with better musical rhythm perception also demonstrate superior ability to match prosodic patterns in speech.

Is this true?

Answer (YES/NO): YES